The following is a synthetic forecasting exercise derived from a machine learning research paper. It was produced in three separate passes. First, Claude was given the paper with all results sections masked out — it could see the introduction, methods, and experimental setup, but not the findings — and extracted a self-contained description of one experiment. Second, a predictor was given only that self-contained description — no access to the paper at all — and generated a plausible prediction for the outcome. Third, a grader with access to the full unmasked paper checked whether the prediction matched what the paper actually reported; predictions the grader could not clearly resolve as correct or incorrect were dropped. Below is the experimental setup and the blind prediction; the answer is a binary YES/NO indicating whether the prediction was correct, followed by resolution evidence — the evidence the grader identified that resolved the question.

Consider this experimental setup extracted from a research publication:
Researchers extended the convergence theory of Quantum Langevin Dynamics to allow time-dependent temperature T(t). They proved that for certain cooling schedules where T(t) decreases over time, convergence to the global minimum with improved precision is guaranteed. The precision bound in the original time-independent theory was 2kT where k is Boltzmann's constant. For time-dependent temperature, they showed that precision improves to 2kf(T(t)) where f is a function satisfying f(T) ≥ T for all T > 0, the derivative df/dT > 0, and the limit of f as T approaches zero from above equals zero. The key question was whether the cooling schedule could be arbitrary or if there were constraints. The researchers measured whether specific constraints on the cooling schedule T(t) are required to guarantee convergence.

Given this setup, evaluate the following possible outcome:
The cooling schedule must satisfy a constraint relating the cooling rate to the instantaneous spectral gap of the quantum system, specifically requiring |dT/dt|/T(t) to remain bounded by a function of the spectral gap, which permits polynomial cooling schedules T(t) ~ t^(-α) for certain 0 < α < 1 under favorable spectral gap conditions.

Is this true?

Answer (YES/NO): NO